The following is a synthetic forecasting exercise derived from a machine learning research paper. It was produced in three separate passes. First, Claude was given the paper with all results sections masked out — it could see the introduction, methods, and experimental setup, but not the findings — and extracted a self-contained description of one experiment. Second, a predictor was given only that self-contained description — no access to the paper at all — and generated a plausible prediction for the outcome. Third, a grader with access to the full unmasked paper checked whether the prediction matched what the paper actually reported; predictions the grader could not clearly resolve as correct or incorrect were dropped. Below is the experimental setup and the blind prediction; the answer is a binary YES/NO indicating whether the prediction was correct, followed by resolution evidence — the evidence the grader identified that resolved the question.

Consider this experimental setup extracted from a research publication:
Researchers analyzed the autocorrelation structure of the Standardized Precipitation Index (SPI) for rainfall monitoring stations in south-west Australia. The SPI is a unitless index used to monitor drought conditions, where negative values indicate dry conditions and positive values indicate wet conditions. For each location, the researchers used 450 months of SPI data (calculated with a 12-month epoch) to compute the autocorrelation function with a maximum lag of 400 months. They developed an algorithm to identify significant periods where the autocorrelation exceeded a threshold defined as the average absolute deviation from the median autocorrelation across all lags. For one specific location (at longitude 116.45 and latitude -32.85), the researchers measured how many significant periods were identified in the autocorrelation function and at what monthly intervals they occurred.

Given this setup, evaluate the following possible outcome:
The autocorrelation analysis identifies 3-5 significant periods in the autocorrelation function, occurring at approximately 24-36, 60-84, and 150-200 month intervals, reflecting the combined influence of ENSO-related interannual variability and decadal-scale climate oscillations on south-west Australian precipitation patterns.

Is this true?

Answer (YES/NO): NO